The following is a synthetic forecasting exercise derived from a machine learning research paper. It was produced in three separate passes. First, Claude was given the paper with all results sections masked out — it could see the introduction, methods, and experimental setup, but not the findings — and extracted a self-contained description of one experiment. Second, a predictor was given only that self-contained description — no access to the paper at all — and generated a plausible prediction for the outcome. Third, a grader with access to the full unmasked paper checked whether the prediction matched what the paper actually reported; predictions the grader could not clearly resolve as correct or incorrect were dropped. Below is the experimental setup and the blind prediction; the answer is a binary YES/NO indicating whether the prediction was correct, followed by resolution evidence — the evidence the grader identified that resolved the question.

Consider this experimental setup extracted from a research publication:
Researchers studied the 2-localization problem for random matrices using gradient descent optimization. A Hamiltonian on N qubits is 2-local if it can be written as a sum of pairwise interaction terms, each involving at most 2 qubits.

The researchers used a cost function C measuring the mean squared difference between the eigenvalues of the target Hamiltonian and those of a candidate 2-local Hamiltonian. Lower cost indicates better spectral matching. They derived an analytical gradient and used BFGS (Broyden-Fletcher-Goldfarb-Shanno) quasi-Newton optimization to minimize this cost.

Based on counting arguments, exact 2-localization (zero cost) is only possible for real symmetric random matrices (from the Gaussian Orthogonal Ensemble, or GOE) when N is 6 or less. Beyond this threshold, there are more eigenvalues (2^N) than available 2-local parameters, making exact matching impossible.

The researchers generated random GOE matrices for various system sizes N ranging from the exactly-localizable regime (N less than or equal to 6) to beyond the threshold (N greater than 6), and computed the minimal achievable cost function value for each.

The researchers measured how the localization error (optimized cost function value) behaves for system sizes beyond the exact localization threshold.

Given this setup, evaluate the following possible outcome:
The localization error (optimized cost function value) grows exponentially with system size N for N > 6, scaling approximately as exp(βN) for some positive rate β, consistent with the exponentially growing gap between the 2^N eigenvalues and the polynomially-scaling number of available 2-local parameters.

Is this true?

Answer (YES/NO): NO